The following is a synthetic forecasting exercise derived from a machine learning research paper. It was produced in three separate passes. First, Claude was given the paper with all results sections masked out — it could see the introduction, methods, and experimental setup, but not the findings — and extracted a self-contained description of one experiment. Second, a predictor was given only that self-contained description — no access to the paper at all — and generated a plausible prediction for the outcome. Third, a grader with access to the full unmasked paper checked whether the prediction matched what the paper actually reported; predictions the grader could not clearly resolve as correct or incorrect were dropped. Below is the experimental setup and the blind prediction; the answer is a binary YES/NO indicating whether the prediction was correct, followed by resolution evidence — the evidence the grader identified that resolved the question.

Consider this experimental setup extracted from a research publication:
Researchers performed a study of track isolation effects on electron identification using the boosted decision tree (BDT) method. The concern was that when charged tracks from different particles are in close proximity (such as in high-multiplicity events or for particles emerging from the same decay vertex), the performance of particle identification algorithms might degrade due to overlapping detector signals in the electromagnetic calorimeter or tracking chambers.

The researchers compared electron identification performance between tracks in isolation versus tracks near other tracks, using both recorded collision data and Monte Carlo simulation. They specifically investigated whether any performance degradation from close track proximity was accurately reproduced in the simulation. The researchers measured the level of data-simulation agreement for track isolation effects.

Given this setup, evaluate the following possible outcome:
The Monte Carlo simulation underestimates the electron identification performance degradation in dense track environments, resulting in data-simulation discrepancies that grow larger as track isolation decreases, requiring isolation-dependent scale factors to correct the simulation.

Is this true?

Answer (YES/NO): NO